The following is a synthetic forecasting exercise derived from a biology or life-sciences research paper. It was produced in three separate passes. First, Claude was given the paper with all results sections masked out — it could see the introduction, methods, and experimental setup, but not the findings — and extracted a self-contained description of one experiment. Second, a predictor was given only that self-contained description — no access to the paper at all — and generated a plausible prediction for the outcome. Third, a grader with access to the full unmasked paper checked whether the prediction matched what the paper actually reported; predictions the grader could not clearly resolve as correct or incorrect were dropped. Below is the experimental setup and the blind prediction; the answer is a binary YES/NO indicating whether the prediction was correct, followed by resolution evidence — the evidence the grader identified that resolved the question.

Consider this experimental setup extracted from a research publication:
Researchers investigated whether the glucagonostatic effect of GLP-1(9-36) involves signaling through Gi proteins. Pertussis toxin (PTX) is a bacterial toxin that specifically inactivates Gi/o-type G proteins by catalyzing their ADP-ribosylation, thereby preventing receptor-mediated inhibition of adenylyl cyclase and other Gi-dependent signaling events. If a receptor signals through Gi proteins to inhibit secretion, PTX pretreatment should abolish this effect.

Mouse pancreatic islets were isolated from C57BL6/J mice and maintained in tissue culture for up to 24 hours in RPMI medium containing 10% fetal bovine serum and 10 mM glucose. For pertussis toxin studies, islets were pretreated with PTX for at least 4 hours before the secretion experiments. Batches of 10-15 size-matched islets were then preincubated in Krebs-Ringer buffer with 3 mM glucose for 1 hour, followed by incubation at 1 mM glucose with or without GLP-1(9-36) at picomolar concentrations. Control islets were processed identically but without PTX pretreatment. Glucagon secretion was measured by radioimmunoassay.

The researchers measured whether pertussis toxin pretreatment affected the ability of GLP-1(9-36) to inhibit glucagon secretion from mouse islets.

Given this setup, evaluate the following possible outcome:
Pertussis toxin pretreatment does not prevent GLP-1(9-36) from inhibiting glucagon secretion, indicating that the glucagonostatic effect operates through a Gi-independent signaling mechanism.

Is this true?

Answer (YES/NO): NO